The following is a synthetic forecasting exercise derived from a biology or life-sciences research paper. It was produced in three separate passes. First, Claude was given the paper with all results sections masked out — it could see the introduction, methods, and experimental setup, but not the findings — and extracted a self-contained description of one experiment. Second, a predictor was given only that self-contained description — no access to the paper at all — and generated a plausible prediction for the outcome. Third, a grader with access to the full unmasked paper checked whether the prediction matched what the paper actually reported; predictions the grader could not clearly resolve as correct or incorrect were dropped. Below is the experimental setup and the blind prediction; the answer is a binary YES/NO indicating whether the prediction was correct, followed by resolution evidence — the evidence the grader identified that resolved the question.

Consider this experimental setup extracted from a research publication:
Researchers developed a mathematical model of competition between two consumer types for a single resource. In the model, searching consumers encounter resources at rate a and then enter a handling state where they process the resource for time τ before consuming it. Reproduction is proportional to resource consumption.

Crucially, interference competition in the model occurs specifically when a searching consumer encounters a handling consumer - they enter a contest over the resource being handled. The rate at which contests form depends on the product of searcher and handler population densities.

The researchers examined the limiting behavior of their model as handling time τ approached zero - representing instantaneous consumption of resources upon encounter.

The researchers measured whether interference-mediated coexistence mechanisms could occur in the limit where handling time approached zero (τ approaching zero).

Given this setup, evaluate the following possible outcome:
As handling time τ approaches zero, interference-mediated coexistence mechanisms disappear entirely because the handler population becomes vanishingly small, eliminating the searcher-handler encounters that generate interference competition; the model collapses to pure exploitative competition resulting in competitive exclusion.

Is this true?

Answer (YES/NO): YES